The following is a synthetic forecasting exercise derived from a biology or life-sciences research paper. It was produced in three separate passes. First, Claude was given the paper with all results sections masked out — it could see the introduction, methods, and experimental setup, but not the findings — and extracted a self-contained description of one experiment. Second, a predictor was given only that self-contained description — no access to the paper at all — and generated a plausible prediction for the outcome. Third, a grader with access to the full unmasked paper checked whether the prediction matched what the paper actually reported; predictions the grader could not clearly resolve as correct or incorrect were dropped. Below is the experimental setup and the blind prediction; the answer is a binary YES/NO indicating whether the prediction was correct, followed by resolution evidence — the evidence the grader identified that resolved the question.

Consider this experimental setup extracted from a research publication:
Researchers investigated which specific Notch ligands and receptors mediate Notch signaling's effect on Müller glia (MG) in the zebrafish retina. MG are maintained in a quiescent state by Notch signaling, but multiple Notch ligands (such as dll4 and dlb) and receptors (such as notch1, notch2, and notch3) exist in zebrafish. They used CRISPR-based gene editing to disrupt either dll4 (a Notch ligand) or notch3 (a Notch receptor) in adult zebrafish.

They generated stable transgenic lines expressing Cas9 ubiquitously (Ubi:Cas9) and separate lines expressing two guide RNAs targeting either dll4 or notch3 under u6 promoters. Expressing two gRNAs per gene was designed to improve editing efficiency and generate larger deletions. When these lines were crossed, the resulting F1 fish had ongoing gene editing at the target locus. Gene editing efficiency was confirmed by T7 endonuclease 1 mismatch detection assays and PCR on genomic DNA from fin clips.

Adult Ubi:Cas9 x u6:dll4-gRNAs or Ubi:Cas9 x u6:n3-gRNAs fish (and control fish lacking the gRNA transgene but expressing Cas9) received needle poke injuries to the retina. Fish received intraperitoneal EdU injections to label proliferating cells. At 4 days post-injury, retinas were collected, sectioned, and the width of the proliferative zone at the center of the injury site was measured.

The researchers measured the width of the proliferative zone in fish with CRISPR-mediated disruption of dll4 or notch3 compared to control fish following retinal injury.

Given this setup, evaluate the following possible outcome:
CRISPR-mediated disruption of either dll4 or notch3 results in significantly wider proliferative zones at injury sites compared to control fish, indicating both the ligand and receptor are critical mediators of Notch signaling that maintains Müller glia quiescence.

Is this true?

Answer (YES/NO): YES